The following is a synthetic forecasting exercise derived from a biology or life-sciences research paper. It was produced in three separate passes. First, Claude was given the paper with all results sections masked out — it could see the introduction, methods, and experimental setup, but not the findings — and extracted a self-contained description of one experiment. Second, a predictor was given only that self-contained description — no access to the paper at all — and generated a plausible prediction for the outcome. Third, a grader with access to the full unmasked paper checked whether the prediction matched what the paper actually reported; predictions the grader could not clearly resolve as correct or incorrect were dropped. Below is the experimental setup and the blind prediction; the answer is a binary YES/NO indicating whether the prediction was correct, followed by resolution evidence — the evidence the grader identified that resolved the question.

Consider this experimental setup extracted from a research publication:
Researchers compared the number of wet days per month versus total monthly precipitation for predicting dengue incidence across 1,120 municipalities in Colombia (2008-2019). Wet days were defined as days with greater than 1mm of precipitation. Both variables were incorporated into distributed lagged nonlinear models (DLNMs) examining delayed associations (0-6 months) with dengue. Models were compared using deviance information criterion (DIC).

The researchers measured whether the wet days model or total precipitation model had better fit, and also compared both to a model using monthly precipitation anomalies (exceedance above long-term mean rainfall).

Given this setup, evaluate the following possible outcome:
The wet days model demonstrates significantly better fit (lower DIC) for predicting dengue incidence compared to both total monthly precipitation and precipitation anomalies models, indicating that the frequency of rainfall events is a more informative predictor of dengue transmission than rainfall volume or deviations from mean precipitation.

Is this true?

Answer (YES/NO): YES